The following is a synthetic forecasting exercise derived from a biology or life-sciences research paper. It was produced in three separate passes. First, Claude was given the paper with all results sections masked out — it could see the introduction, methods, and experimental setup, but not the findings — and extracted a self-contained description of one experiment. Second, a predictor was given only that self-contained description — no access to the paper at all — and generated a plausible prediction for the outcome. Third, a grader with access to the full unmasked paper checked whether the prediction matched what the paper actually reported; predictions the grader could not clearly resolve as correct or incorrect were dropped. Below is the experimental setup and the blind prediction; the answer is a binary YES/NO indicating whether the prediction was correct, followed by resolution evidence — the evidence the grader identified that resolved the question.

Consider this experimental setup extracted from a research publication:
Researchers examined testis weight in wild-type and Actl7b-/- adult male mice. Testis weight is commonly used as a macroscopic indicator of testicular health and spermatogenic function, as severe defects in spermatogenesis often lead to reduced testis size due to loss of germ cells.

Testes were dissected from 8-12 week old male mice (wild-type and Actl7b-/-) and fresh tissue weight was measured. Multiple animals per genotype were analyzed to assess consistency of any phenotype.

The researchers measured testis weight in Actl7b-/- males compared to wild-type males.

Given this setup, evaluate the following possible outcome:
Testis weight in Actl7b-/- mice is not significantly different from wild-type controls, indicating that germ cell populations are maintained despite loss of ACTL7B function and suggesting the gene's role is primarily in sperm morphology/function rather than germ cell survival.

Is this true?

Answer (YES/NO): NO